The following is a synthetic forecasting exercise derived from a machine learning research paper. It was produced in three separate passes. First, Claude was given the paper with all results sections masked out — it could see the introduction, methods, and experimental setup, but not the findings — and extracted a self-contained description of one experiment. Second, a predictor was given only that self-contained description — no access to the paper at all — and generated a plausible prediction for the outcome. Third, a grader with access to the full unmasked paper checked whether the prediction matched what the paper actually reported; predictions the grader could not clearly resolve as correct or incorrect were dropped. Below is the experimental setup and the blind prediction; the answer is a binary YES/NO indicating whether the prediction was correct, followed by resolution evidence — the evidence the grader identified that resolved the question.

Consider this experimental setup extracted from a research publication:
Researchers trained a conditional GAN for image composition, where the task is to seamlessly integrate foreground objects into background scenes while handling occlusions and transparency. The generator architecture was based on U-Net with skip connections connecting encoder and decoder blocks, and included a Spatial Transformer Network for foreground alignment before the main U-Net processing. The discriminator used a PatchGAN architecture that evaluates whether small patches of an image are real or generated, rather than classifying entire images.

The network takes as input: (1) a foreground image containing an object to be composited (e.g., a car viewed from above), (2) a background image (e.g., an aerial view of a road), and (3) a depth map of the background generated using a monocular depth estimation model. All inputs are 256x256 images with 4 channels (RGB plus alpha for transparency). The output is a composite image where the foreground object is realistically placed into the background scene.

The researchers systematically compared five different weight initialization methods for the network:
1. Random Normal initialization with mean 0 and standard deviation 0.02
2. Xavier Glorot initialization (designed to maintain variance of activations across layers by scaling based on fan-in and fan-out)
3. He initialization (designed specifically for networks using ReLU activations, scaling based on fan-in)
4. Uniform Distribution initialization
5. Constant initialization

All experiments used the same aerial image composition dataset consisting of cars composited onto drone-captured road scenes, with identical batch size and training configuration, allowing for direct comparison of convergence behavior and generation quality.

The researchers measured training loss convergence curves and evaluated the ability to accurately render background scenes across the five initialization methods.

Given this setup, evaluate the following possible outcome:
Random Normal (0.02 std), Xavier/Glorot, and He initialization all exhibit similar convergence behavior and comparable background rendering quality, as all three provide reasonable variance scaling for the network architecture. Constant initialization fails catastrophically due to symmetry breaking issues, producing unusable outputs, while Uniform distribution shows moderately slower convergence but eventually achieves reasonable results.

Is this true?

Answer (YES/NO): NO